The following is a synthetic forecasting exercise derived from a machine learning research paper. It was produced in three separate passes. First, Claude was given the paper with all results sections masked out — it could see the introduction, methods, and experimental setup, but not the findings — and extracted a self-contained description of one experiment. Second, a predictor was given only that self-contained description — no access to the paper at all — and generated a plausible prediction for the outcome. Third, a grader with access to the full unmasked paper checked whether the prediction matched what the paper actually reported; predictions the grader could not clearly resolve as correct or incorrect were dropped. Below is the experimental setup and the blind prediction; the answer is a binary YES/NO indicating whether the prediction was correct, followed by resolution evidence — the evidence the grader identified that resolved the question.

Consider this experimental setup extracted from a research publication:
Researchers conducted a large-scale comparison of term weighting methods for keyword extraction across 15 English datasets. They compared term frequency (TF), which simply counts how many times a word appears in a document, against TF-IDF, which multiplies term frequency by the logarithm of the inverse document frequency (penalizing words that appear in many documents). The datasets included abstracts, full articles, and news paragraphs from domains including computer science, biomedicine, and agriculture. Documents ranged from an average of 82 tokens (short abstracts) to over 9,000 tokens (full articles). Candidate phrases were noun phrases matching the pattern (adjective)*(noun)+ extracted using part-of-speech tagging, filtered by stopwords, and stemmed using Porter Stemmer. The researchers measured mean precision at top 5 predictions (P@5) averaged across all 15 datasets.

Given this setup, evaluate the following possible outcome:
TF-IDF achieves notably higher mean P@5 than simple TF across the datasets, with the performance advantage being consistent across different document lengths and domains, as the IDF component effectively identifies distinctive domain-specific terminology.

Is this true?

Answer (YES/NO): YES